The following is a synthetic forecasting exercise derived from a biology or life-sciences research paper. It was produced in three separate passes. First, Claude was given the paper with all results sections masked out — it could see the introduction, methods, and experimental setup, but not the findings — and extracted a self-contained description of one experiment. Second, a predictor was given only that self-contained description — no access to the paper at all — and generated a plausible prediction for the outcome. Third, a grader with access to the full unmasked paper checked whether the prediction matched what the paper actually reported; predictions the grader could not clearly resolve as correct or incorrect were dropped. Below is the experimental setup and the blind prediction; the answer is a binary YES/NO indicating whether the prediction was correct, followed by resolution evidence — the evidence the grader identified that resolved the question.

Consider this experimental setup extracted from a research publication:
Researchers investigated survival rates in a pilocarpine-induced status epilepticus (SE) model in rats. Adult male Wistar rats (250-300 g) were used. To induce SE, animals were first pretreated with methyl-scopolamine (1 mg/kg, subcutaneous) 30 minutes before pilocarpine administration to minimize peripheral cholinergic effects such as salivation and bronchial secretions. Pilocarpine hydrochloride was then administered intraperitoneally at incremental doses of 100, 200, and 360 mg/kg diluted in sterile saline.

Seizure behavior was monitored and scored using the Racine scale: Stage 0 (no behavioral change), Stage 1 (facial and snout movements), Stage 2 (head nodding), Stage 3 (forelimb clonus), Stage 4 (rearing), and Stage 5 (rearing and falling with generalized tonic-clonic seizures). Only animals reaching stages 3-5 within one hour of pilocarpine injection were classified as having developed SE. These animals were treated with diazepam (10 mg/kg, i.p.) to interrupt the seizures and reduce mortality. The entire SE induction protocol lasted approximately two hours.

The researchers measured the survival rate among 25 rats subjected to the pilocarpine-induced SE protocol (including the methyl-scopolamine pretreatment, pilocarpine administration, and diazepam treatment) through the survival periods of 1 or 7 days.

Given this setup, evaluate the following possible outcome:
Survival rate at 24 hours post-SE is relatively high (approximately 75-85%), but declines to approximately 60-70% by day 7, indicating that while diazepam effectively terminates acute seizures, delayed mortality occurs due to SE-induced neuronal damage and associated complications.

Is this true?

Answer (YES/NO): NO